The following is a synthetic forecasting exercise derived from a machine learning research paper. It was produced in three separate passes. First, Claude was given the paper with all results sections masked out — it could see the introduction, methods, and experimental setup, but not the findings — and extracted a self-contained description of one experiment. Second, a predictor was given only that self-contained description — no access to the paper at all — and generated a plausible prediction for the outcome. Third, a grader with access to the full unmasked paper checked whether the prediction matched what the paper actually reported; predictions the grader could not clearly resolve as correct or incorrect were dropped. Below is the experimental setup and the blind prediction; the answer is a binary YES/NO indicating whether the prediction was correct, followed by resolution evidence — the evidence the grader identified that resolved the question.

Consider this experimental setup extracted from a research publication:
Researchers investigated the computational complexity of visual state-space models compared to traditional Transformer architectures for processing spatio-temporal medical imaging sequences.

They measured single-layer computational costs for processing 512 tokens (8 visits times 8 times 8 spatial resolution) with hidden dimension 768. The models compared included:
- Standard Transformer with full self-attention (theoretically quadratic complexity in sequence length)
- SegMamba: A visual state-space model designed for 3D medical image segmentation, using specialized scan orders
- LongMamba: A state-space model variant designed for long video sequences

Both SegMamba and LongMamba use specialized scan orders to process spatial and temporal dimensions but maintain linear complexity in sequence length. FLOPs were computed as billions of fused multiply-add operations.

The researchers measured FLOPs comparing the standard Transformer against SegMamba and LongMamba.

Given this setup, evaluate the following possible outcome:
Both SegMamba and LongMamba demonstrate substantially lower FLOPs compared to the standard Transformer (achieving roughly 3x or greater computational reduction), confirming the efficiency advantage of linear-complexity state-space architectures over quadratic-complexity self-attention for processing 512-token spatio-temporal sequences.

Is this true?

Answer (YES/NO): YES